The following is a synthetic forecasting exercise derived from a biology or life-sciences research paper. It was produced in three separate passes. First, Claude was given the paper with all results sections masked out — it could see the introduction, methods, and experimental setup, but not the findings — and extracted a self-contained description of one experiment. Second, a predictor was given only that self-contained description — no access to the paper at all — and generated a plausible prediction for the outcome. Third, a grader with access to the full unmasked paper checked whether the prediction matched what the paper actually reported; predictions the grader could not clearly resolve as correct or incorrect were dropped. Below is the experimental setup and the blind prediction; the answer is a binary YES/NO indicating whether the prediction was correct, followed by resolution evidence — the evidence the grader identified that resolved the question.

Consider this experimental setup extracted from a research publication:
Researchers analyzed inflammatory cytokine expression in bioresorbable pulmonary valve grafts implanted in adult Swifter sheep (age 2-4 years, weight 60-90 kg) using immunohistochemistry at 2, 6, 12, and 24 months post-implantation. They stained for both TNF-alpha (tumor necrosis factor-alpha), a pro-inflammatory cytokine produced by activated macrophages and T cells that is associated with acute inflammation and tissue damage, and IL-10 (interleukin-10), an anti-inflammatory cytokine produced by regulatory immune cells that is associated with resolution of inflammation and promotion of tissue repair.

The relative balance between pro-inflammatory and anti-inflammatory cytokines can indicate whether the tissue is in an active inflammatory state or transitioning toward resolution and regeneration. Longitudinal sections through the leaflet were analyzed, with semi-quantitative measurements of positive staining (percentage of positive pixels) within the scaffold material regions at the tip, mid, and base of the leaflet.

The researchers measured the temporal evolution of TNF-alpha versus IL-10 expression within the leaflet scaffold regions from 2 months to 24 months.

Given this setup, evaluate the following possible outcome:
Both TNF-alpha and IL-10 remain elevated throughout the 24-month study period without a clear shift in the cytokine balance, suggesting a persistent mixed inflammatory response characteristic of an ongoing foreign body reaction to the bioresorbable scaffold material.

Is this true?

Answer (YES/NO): NO